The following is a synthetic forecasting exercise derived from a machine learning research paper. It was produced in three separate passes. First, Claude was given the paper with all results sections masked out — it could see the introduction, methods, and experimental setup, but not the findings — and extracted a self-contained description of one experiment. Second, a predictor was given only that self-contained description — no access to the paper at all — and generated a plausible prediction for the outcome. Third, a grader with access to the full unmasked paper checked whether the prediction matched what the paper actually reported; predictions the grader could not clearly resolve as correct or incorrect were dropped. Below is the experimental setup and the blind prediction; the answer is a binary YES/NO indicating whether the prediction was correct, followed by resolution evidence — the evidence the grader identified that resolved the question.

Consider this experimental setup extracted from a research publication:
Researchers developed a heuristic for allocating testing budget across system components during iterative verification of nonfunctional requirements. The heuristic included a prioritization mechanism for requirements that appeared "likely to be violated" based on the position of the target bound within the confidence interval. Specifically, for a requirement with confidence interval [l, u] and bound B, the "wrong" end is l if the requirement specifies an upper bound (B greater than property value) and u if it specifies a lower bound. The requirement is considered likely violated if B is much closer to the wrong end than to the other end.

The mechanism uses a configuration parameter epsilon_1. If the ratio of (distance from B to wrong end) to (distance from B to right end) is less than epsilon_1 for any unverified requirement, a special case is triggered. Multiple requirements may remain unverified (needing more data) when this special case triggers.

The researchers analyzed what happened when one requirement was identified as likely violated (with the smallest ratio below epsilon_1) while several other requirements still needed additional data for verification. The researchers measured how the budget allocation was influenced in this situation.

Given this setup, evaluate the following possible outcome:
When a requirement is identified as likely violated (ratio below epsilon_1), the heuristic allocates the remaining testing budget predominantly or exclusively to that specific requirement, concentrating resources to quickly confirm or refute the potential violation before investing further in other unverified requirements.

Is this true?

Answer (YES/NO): YES